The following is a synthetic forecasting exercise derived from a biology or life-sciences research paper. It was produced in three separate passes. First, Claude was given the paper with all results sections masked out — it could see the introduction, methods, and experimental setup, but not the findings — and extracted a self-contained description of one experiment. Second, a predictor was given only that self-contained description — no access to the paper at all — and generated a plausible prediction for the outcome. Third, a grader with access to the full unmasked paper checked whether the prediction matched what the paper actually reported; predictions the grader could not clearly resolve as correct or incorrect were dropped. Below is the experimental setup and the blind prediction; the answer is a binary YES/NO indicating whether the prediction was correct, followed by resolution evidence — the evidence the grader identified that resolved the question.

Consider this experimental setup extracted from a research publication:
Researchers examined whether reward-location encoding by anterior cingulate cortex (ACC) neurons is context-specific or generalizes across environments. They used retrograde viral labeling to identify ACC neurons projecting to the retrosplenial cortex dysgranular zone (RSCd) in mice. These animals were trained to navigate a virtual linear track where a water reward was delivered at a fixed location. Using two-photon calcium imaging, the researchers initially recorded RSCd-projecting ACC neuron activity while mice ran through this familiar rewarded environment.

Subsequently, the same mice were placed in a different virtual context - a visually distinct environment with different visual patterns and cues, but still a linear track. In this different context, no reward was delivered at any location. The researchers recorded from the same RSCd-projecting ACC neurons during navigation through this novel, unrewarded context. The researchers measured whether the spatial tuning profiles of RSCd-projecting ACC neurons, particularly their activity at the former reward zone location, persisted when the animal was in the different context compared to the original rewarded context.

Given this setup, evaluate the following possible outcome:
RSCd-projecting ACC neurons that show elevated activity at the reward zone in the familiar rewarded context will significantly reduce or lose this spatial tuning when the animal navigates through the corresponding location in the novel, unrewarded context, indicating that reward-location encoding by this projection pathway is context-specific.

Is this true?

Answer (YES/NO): YES